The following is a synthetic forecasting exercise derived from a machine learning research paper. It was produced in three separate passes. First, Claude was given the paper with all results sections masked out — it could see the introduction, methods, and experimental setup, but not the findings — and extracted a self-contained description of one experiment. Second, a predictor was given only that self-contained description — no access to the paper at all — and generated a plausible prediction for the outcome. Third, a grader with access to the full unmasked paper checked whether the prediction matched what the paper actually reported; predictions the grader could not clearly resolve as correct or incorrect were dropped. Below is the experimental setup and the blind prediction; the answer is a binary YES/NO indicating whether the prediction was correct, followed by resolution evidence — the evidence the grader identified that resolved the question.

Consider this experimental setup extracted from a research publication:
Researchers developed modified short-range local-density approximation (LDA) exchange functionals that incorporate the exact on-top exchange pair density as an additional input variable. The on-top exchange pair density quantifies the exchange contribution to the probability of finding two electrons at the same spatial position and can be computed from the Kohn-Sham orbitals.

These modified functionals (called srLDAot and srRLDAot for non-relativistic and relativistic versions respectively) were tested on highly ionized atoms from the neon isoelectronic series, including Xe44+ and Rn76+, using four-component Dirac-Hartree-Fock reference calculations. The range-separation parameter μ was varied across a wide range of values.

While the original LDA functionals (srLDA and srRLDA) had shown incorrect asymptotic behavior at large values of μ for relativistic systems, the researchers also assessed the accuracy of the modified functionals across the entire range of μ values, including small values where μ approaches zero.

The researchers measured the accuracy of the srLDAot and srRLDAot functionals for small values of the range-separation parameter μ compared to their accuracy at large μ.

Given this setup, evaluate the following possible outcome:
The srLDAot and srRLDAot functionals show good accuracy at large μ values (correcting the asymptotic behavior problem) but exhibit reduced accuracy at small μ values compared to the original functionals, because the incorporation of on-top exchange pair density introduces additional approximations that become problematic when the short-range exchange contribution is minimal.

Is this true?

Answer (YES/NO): NO